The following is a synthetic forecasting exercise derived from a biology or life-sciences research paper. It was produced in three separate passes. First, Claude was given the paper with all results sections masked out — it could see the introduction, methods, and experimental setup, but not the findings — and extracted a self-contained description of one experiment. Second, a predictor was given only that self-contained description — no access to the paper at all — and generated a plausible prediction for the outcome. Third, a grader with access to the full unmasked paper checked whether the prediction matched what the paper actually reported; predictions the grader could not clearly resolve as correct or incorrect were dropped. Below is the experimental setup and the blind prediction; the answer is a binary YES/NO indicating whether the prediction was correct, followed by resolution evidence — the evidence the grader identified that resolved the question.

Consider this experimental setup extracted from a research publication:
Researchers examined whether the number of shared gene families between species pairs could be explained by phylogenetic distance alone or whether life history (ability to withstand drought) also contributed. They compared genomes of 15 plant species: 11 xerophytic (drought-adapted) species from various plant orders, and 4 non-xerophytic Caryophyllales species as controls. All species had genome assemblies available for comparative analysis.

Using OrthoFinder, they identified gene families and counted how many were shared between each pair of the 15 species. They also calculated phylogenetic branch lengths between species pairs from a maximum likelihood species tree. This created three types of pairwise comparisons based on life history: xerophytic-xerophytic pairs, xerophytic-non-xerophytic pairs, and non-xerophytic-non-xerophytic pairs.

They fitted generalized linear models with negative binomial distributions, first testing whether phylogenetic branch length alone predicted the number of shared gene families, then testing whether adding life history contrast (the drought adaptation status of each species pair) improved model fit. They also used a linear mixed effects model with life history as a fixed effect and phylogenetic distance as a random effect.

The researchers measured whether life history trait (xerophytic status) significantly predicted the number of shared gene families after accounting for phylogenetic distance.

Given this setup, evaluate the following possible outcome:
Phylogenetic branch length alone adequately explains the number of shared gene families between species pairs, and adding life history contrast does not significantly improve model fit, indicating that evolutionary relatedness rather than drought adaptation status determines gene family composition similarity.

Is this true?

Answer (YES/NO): NO